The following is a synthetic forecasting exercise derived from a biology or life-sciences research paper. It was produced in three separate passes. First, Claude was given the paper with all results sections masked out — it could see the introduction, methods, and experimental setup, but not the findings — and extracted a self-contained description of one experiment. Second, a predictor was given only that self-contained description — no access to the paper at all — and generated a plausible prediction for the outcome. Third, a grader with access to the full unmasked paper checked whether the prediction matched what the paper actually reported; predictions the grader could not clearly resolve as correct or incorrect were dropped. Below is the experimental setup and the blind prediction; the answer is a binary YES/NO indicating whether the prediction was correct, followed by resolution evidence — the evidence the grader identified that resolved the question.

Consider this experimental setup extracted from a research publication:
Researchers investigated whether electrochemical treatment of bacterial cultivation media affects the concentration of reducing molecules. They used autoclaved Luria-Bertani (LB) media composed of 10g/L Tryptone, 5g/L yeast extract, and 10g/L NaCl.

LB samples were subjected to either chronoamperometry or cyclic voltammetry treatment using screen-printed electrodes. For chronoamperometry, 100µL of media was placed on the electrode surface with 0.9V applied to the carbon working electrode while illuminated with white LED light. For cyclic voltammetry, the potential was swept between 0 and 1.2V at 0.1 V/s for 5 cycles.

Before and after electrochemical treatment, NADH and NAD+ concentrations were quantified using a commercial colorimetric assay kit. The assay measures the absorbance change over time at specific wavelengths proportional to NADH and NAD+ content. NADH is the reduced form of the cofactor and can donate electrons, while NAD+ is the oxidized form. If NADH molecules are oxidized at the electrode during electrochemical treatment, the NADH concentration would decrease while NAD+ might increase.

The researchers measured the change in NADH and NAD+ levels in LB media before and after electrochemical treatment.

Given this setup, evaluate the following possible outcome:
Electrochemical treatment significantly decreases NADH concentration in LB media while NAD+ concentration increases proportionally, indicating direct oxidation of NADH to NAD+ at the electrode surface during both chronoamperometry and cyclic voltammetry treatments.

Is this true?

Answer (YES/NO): NO